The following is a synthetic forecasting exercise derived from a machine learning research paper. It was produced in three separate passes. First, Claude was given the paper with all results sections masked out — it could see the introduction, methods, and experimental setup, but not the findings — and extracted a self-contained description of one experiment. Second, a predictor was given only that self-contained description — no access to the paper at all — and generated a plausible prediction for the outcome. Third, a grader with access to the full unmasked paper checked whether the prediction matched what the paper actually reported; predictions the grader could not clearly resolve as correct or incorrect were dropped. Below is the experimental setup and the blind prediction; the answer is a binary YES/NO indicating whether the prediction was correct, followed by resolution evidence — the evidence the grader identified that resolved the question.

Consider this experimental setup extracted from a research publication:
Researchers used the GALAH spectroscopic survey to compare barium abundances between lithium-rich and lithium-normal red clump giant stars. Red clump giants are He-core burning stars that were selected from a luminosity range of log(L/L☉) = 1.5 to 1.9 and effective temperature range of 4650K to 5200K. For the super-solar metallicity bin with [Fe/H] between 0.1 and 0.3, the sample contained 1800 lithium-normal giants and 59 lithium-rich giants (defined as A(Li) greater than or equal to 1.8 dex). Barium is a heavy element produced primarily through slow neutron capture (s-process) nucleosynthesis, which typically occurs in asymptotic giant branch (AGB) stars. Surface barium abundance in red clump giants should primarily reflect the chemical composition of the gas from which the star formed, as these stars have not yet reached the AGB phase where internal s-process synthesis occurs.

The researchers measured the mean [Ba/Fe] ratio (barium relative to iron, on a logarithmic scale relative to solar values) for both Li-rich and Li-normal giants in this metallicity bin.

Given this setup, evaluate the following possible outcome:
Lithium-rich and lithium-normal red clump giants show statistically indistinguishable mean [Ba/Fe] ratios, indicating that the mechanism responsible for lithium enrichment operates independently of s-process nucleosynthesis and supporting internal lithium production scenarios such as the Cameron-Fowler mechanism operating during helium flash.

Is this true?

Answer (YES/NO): YES